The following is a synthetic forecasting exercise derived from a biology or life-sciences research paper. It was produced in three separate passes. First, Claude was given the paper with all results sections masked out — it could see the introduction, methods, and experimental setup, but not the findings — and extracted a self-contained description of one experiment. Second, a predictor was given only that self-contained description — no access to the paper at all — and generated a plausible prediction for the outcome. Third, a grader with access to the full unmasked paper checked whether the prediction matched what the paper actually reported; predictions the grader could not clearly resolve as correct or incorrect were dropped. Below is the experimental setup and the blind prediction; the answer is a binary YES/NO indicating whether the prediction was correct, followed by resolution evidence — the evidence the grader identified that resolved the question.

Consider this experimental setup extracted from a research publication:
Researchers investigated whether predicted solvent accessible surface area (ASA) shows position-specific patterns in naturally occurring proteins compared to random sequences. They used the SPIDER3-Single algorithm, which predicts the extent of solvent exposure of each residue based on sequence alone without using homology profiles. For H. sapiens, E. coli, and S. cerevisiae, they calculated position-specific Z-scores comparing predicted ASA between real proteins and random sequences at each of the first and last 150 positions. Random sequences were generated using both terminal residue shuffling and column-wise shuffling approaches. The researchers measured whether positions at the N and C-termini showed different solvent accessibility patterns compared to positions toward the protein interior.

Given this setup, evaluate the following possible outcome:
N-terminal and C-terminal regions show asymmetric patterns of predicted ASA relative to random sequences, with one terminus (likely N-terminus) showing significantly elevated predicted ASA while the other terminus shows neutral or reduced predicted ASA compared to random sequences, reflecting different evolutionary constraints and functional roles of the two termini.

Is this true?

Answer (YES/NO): NO